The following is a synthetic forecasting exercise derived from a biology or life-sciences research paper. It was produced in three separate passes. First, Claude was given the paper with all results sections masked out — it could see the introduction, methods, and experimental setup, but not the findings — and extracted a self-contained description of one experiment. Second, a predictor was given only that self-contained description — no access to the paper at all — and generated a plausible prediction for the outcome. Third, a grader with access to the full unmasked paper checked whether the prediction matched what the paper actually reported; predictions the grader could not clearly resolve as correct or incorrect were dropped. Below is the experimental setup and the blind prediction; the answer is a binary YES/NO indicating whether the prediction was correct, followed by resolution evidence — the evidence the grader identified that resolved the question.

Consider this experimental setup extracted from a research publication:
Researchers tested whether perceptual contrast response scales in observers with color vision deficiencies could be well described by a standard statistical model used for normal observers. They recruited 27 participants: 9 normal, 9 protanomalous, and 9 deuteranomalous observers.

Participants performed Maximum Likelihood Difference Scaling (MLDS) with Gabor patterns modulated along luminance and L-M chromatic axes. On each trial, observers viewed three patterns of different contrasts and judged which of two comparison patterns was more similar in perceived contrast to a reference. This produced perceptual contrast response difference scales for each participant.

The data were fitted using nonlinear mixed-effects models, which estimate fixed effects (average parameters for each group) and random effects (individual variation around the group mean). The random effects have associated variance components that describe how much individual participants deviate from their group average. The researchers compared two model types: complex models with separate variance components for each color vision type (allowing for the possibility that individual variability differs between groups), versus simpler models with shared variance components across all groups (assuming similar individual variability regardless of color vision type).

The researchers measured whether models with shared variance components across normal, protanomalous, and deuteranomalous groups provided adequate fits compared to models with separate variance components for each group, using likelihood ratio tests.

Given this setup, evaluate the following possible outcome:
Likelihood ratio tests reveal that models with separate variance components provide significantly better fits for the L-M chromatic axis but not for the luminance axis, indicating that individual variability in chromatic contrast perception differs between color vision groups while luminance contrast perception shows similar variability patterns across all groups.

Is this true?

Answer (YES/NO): NO